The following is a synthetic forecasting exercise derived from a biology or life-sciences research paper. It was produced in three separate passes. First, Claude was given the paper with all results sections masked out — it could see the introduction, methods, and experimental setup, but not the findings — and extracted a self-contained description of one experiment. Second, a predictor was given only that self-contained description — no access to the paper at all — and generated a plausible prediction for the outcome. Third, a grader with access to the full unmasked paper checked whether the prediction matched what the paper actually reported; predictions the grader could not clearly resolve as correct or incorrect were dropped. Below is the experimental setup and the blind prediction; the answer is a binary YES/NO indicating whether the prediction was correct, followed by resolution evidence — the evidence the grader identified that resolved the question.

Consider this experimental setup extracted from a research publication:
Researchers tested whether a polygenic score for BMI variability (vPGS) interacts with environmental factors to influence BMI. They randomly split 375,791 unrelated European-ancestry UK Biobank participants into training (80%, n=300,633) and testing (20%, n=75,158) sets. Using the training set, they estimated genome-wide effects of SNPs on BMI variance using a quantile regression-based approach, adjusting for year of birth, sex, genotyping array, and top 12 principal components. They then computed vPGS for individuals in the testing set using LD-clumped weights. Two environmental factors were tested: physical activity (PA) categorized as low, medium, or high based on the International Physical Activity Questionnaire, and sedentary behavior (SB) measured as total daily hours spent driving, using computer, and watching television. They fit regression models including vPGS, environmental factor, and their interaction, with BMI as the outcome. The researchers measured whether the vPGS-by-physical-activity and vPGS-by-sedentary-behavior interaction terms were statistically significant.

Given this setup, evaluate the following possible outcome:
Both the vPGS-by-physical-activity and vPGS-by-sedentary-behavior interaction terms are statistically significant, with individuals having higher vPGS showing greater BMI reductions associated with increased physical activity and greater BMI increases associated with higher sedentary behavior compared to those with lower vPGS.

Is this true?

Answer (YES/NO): YES